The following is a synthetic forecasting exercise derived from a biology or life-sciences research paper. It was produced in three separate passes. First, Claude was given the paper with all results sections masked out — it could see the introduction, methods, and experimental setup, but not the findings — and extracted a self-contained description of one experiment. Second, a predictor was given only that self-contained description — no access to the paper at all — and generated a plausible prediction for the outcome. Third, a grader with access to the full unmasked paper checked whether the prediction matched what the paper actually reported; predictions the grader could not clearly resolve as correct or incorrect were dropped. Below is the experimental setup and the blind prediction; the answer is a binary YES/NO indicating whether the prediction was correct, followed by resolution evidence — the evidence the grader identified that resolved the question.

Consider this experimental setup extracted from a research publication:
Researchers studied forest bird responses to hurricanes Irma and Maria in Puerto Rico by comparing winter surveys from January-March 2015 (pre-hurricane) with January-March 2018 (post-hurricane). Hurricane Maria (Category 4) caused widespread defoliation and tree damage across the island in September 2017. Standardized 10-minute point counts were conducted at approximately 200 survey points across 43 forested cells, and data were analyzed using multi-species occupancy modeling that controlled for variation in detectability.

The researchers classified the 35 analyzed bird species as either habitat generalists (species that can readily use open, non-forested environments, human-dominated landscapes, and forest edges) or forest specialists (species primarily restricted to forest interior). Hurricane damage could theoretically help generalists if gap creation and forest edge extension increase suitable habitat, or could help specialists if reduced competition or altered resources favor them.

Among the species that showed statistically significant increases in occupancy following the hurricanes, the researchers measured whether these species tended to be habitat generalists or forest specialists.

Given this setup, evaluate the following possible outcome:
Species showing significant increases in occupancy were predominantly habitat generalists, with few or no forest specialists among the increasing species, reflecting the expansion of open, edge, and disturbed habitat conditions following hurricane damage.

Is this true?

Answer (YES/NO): YES